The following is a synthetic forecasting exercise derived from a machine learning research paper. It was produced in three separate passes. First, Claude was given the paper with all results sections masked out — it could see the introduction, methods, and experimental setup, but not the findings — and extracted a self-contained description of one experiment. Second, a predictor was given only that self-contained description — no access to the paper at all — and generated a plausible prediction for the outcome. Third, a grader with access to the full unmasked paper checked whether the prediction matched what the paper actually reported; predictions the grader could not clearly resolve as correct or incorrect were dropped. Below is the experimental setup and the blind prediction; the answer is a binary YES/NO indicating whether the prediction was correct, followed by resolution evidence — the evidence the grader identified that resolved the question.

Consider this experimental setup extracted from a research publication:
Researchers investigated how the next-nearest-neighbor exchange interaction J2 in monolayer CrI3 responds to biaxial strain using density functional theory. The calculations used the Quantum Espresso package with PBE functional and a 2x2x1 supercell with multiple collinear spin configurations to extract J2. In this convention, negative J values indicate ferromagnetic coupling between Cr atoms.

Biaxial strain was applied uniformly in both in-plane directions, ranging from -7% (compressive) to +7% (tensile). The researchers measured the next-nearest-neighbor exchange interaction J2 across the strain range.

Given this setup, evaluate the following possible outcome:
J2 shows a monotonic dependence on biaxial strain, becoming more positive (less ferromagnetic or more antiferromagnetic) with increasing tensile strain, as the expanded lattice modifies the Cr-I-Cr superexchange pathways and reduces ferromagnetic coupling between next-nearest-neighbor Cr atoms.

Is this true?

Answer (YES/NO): NO